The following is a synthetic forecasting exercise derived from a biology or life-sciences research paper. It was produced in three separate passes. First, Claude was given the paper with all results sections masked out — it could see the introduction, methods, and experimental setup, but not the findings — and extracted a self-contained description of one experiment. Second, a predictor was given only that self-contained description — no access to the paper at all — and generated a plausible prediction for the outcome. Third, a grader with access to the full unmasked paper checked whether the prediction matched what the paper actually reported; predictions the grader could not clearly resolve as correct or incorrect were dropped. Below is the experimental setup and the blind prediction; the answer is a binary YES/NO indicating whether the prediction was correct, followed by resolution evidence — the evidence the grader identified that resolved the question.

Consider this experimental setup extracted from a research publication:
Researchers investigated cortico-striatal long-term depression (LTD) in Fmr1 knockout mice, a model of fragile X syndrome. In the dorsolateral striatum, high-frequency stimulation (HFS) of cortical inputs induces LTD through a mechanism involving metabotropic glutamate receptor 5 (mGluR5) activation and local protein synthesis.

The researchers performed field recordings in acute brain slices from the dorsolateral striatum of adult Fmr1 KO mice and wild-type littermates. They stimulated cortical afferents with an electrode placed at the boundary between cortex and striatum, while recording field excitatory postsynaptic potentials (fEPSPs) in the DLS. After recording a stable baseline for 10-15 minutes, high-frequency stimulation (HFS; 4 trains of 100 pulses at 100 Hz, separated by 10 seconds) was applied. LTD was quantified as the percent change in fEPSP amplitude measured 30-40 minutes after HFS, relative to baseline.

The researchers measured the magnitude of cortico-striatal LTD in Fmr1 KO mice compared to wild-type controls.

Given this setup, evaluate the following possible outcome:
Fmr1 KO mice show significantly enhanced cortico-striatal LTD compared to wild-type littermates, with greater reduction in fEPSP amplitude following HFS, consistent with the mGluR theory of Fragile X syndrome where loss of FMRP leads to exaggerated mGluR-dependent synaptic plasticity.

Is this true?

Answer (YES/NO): YES